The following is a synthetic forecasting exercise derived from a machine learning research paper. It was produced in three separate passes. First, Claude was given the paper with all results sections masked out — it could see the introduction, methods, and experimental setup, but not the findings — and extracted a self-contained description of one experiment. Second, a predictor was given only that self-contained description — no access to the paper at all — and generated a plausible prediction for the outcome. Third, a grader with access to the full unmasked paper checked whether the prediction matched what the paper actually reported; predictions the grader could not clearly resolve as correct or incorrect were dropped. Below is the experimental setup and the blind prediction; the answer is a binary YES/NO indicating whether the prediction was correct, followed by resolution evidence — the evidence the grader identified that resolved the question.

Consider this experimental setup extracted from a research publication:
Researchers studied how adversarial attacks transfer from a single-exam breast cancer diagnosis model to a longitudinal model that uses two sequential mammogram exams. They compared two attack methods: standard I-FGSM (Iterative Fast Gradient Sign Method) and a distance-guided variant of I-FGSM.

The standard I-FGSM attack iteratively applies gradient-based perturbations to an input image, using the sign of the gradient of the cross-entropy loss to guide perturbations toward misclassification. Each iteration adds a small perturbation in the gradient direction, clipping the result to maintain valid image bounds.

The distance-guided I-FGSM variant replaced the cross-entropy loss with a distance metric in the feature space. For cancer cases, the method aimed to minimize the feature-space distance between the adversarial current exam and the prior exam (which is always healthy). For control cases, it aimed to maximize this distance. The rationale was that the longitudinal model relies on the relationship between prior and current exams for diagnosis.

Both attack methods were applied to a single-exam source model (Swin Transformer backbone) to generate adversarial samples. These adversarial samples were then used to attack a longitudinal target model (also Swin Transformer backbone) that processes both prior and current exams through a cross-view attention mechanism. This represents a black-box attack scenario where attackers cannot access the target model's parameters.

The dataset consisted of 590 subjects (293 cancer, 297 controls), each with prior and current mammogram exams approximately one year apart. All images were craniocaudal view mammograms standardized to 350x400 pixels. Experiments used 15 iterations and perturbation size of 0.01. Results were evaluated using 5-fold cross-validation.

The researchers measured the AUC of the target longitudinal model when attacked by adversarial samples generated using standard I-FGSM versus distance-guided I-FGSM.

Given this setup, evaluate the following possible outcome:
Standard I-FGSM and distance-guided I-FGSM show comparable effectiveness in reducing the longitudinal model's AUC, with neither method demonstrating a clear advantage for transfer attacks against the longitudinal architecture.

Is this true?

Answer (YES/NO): NO